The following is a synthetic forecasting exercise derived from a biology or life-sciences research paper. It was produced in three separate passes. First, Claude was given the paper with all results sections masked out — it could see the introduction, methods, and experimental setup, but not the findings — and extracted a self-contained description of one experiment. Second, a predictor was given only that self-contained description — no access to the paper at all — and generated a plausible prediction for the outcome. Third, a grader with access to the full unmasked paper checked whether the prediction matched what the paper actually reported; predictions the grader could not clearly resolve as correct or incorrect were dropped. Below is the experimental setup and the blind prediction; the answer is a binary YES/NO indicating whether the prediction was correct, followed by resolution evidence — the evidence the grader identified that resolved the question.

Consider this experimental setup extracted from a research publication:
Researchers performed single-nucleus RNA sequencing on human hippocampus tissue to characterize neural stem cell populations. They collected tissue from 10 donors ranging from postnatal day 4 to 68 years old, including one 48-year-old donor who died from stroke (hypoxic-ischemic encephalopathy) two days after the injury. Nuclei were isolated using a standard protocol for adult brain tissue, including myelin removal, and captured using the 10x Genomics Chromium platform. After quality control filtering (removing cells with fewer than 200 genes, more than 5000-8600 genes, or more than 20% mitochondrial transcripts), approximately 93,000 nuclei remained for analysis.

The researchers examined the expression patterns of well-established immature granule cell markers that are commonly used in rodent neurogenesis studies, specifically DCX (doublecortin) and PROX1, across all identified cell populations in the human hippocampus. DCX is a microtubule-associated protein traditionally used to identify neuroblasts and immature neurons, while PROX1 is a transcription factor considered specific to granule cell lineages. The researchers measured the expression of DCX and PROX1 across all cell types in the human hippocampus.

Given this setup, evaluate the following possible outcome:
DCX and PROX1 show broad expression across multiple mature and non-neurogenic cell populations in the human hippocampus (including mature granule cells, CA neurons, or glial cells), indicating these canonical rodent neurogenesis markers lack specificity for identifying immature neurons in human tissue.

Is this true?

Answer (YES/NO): NO